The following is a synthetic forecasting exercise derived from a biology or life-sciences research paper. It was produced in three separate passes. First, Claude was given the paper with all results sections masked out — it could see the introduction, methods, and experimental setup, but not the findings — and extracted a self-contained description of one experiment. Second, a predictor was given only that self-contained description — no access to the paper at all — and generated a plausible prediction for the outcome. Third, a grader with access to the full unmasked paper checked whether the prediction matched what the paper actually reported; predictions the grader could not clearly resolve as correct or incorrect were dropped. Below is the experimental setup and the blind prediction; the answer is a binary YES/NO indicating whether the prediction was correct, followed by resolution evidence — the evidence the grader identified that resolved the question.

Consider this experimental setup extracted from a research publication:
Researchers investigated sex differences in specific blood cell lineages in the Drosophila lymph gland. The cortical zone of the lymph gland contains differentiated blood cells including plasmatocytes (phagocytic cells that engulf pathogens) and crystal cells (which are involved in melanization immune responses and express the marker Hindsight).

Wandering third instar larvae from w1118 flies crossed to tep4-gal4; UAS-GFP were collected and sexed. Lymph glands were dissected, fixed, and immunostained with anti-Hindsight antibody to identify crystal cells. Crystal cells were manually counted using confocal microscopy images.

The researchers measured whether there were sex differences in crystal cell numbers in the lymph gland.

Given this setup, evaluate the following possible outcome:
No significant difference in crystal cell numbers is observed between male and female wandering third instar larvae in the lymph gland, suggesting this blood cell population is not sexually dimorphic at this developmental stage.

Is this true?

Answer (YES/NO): NO